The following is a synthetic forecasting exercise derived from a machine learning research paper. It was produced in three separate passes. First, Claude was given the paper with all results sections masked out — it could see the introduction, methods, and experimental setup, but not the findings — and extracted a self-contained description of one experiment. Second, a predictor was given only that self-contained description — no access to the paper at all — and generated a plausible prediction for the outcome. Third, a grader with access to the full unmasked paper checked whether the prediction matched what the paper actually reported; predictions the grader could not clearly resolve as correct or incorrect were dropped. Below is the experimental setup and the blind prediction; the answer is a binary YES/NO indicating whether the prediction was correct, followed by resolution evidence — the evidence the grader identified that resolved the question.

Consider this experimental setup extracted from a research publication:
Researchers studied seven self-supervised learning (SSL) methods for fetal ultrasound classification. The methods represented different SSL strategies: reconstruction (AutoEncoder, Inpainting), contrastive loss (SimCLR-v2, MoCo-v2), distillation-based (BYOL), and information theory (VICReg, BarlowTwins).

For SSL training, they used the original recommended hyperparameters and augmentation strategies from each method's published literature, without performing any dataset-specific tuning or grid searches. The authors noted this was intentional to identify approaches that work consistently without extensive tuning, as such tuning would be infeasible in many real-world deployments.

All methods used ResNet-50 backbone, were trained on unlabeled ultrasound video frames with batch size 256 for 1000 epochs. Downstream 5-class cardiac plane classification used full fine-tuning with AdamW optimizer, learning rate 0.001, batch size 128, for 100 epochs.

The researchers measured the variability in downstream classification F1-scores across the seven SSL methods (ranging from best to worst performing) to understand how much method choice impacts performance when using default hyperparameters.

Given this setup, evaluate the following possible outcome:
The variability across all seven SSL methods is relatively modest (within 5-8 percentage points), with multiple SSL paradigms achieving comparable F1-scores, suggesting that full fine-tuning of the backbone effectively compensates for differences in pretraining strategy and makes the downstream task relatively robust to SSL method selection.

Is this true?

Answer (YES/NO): NO